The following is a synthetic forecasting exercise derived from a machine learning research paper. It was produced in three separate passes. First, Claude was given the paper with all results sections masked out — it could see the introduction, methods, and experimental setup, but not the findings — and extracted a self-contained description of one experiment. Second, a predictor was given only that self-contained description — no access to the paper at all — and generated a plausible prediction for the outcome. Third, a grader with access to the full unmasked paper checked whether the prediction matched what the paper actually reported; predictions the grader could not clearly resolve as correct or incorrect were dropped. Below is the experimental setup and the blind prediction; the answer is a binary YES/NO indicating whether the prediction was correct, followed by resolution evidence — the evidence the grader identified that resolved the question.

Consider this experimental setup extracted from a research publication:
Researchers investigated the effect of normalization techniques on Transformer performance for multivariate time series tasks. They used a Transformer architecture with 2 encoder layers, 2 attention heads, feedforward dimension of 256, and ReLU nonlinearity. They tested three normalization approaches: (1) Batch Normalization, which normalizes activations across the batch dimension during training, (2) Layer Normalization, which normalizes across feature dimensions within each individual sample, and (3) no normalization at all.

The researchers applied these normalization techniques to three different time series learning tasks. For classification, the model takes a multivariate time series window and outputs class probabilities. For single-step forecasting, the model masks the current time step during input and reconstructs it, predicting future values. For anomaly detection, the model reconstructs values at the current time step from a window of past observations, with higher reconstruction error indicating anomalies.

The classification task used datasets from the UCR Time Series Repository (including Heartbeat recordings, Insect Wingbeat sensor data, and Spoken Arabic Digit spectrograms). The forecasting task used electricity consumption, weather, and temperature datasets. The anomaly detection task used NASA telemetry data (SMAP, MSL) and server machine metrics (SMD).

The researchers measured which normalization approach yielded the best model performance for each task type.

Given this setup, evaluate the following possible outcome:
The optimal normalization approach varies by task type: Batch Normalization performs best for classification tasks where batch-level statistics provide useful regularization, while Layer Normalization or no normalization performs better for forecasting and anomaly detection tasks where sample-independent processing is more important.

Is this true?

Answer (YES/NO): YES